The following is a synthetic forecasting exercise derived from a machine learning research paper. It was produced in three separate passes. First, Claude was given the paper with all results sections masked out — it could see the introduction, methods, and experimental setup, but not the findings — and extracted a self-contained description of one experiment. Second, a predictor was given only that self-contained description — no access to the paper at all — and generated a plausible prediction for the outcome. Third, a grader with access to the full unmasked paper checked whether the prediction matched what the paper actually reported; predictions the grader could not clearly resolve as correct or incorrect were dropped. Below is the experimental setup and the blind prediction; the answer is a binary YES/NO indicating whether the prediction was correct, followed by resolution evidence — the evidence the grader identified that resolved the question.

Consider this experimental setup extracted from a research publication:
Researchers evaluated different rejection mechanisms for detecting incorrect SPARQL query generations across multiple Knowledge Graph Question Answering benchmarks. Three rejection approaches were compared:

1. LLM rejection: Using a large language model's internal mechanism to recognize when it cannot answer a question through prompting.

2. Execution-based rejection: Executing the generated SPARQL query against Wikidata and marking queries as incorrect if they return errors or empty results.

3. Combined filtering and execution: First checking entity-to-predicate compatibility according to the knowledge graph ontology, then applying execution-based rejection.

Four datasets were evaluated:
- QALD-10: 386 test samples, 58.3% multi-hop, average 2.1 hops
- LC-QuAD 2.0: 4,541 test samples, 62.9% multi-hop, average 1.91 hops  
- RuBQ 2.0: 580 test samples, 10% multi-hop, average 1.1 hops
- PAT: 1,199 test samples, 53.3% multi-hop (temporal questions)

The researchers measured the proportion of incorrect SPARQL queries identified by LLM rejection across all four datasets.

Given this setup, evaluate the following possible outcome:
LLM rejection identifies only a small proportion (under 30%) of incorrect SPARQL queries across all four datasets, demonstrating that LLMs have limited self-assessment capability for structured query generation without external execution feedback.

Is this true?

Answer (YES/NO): YES